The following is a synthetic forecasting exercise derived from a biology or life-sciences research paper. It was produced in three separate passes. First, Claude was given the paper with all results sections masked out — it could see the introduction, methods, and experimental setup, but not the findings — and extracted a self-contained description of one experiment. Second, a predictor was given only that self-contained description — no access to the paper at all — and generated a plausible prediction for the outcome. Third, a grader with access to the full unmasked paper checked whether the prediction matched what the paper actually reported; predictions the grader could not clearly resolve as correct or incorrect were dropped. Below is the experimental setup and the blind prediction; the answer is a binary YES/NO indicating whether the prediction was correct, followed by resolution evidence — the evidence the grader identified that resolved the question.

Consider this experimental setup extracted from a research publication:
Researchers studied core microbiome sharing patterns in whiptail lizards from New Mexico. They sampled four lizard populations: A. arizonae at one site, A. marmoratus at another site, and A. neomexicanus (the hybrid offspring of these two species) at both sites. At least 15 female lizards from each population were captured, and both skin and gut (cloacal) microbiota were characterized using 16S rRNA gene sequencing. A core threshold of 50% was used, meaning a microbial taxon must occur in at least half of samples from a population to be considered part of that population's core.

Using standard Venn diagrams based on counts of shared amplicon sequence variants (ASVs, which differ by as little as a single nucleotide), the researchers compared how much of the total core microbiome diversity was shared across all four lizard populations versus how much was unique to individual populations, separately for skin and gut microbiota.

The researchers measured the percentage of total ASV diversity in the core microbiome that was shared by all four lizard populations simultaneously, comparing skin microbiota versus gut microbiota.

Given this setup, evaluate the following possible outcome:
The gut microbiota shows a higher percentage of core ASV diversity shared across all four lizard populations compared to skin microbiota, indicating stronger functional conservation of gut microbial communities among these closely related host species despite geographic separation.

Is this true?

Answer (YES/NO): NO